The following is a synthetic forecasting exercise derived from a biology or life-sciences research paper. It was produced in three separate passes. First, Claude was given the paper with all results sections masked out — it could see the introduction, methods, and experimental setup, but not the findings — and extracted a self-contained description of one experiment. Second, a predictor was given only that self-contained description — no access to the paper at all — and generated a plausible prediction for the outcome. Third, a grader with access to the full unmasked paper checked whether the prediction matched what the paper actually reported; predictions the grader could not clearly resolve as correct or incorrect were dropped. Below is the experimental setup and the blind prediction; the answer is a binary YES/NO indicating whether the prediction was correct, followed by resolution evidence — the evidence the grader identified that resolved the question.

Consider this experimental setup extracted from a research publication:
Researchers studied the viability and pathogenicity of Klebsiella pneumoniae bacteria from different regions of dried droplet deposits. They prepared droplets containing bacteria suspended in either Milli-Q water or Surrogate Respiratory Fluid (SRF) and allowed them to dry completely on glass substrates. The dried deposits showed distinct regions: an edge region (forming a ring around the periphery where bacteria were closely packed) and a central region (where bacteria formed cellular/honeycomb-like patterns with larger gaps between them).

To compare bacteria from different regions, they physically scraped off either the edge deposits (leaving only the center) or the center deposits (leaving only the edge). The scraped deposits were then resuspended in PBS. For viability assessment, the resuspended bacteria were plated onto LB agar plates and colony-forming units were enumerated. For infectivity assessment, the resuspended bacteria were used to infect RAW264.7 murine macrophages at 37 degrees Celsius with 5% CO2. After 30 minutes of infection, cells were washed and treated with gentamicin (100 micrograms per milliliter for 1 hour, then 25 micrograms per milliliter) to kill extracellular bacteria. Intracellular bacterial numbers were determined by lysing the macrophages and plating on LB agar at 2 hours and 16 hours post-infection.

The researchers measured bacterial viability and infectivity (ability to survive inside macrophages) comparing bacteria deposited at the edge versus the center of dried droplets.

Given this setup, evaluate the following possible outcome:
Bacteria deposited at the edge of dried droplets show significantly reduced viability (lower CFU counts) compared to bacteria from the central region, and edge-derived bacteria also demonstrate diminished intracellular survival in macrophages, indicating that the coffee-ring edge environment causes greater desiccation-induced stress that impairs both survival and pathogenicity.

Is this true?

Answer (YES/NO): NO